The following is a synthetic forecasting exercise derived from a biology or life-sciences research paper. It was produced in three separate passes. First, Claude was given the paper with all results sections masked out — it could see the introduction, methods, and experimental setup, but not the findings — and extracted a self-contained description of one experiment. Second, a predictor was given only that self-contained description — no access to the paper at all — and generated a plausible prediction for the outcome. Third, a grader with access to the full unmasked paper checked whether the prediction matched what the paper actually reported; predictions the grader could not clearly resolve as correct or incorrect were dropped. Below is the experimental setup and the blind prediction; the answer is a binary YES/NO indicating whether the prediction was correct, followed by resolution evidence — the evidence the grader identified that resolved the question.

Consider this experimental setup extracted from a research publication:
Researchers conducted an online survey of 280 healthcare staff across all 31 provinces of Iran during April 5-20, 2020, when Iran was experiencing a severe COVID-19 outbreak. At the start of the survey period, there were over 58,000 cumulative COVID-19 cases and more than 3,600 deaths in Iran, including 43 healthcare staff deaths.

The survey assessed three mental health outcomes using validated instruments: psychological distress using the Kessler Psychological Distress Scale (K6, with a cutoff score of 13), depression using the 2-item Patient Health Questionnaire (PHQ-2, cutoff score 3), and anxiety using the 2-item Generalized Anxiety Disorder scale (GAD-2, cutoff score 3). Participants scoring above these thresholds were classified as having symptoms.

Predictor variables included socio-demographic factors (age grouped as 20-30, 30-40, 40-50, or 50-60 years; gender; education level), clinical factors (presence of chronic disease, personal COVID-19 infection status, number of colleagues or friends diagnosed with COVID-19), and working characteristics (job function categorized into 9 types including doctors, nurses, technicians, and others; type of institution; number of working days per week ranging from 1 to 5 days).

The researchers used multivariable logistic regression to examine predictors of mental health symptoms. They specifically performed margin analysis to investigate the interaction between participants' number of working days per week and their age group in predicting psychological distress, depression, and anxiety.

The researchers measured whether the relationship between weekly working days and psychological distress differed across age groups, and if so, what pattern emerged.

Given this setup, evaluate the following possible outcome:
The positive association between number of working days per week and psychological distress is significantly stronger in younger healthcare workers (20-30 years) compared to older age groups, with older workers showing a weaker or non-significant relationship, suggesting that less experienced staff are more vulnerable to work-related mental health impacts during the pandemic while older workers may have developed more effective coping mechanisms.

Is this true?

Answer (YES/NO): NO